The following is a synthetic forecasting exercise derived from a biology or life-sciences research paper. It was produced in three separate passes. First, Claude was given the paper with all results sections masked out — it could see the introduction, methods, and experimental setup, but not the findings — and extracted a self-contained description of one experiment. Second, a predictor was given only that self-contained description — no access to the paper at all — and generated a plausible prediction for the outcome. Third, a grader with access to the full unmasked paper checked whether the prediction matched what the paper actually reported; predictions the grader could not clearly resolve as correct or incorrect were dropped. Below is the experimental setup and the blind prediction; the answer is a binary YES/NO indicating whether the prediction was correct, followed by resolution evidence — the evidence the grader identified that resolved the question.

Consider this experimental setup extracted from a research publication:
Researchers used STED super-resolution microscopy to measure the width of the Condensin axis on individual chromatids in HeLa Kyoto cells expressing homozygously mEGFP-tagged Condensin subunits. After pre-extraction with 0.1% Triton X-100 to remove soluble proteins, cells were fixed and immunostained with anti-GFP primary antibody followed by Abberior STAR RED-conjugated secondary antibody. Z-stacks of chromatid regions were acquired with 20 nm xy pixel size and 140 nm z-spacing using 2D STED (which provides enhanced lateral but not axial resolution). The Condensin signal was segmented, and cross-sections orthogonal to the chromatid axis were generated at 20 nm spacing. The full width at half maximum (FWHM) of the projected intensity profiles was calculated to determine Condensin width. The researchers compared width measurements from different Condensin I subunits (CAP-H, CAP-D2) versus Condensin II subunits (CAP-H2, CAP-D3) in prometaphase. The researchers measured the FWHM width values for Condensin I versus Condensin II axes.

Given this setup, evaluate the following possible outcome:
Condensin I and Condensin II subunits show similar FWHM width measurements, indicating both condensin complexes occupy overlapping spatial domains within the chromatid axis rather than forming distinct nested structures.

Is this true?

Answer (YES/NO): NO